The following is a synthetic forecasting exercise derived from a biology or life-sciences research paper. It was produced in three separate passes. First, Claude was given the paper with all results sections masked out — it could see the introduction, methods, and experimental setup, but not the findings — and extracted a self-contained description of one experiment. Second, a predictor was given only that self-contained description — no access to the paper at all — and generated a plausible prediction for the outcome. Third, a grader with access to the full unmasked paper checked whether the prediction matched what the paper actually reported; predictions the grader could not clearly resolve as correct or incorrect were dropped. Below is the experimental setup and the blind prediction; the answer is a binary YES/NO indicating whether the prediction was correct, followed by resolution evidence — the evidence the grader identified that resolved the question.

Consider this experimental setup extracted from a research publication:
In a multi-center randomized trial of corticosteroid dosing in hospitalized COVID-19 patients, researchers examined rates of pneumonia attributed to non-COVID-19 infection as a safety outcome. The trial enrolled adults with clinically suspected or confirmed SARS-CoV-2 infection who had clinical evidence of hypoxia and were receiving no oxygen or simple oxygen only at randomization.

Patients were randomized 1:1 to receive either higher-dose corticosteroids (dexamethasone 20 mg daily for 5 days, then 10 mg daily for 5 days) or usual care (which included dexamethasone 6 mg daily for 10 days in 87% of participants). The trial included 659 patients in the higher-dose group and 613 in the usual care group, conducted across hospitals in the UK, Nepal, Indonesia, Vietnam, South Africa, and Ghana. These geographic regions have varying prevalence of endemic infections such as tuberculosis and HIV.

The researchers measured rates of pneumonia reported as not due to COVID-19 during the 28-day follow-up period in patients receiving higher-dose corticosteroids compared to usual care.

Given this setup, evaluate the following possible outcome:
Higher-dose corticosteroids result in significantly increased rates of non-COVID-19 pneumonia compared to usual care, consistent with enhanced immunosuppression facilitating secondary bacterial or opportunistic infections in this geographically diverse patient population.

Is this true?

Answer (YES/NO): YES